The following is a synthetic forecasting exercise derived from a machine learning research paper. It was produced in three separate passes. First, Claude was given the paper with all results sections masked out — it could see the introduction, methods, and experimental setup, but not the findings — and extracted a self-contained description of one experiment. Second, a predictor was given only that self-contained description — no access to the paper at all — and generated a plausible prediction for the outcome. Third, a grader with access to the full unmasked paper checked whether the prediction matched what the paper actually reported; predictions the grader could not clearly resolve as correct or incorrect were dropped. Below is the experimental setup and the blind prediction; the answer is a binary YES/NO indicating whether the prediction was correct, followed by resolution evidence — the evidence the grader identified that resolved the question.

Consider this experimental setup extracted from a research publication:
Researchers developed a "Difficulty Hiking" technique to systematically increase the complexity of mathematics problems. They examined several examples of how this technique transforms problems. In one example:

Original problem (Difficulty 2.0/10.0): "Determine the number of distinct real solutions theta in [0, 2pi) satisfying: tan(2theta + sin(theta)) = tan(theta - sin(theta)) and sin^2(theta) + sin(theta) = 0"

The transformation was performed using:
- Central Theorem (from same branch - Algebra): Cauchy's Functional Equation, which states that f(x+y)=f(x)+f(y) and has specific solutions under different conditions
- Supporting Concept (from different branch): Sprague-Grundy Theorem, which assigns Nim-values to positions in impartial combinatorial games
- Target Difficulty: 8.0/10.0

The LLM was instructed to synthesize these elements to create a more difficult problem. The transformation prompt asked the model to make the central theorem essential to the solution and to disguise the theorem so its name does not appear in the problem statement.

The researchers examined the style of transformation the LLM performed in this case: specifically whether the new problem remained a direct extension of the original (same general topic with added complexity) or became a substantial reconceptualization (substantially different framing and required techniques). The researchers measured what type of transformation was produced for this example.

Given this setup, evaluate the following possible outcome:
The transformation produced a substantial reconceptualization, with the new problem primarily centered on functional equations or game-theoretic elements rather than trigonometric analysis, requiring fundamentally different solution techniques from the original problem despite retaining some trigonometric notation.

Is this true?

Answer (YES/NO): YES